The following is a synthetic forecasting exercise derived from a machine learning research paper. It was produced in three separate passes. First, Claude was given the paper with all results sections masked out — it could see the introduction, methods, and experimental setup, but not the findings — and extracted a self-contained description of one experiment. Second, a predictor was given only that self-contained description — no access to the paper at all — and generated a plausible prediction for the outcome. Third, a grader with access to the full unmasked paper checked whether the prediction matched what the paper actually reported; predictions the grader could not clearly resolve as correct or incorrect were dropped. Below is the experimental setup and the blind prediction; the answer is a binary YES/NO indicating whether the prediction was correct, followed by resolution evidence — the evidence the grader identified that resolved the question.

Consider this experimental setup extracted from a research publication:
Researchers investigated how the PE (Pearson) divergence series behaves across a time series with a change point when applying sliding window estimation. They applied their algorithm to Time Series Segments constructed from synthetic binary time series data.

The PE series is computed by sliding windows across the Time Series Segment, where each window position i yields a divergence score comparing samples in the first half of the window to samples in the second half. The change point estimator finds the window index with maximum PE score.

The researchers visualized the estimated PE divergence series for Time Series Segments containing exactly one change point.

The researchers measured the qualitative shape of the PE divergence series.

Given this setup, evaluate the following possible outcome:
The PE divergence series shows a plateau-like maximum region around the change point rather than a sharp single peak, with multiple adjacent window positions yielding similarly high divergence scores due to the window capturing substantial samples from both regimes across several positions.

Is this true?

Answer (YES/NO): NO